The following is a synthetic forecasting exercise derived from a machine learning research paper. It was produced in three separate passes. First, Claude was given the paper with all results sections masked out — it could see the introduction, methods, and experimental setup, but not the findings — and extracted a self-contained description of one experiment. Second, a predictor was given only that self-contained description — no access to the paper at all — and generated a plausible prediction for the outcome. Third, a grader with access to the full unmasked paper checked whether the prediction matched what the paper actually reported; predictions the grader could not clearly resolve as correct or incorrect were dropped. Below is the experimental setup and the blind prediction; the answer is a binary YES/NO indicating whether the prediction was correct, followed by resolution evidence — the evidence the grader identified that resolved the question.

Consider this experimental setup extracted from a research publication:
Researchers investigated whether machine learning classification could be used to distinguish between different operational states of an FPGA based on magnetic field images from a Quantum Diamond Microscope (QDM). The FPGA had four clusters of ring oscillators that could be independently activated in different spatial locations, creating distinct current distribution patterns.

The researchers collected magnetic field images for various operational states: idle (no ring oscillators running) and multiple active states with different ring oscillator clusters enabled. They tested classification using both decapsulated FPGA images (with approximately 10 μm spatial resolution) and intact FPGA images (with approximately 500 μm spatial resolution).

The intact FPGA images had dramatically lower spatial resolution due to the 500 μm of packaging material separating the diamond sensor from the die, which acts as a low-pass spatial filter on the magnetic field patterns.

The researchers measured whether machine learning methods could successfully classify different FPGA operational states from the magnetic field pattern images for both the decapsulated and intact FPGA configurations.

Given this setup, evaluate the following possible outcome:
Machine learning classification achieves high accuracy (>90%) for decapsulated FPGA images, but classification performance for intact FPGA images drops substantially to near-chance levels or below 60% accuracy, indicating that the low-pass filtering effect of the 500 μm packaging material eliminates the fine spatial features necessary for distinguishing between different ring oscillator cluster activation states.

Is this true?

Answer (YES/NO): NO